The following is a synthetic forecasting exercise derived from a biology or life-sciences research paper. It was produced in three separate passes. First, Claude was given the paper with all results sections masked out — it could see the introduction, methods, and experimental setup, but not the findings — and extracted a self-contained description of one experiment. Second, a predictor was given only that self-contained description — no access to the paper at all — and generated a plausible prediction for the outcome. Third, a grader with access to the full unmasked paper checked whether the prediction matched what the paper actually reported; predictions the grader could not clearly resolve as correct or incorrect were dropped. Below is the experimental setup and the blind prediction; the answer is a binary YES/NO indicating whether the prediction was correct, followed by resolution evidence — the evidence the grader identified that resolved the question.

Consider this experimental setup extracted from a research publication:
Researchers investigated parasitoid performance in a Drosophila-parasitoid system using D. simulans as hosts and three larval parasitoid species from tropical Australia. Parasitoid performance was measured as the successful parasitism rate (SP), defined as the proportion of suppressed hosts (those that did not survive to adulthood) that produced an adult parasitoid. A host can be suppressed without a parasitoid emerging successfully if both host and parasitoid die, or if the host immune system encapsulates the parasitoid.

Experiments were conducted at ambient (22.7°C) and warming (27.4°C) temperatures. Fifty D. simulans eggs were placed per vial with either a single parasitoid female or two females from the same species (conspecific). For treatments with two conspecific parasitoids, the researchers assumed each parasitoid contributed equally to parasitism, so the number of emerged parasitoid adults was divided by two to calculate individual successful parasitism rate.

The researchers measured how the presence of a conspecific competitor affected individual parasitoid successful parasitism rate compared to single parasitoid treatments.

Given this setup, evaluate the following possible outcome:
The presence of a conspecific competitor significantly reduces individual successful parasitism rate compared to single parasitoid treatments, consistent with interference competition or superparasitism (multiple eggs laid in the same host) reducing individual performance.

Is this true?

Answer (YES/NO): NO